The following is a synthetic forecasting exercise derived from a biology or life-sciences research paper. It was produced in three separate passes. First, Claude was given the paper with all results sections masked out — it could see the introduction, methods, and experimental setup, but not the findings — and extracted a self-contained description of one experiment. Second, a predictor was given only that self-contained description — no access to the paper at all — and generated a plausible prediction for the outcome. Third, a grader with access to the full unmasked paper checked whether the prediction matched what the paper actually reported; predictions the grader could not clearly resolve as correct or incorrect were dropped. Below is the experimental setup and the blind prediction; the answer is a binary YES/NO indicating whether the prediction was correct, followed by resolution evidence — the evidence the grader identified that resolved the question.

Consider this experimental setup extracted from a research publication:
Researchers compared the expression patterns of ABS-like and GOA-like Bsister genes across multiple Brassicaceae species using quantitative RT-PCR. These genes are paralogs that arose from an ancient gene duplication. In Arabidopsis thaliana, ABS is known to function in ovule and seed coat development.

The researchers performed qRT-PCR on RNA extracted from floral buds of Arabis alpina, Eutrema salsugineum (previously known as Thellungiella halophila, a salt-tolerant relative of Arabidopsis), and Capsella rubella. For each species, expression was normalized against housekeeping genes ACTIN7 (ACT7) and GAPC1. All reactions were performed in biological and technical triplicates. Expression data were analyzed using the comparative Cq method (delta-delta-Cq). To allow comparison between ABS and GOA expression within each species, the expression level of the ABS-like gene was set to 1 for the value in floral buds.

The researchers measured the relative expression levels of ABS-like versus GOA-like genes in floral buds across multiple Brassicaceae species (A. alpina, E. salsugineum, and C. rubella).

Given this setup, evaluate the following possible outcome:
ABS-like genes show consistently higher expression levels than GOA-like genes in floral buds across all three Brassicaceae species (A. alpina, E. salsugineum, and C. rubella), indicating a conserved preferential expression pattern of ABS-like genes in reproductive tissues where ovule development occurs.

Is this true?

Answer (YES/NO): NO